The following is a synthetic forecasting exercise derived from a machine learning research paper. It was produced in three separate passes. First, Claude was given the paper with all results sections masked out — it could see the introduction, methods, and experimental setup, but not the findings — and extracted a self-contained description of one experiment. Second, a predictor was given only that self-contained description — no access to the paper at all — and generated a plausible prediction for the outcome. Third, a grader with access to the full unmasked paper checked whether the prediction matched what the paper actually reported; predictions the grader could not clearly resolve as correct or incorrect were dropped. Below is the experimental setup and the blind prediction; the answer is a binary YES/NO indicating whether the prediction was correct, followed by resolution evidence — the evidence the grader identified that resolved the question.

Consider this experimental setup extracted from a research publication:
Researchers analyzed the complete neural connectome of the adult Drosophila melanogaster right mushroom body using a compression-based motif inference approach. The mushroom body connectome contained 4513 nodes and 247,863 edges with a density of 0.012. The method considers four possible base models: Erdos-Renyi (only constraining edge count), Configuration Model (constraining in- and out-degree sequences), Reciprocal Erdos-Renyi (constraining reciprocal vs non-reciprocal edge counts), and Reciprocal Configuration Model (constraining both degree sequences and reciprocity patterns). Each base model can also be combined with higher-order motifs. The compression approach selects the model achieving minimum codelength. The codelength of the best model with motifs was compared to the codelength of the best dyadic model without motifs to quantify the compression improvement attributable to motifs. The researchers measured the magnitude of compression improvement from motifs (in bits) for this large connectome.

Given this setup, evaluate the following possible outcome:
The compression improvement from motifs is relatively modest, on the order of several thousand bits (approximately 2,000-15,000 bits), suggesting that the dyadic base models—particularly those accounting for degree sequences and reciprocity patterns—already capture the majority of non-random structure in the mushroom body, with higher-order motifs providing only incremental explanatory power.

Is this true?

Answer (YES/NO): YES